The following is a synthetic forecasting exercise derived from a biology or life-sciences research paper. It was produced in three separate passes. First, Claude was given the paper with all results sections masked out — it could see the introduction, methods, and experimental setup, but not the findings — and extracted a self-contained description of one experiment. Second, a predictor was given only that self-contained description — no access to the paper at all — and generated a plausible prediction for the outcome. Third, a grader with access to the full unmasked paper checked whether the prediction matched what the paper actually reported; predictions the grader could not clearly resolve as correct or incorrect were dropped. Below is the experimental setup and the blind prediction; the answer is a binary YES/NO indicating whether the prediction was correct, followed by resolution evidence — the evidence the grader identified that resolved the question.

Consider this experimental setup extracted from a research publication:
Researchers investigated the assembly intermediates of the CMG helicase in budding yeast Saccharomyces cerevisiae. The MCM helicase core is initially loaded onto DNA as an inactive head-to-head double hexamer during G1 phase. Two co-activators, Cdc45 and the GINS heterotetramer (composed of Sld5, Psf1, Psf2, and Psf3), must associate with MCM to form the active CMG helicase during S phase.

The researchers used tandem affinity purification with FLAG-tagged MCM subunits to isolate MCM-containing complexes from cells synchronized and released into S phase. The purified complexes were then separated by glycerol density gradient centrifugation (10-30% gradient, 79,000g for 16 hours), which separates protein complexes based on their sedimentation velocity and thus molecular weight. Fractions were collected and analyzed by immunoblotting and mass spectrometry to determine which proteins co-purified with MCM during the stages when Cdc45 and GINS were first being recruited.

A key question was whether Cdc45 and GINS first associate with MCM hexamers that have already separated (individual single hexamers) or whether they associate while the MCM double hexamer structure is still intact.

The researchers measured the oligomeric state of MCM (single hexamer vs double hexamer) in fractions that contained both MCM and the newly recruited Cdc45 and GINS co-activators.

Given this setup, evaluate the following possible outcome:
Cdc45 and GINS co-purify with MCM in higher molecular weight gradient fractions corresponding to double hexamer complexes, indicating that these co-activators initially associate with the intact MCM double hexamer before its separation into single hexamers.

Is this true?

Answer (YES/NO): YES